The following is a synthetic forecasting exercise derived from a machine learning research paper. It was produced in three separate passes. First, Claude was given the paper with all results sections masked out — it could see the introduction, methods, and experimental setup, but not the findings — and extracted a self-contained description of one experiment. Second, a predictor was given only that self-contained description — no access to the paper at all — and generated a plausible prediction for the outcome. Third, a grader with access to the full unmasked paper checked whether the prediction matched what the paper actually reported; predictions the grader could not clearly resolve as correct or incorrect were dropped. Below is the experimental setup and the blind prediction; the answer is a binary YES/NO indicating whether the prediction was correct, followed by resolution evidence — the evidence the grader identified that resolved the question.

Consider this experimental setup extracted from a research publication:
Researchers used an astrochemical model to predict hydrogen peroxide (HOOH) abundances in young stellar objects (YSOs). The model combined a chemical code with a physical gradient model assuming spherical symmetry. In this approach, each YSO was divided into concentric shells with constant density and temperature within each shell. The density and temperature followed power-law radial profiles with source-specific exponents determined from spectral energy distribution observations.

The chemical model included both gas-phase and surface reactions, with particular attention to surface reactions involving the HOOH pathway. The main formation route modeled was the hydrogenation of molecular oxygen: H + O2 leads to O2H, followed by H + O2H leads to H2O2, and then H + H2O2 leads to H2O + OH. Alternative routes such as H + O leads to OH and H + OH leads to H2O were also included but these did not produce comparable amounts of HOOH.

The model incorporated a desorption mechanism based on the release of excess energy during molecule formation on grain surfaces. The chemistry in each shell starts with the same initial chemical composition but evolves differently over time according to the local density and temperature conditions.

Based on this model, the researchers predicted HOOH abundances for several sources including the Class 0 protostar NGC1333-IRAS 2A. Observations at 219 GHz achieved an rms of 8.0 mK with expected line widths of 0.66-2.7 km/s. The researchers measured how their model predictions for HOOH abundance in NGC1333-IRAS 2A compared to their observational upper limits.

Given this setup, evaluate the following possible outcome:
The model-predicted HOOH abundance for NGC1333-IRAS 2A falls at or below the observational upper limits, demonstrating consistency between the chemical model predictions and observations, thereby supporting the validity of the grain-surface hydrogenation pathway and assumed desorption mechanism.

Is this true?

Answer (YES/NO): NO